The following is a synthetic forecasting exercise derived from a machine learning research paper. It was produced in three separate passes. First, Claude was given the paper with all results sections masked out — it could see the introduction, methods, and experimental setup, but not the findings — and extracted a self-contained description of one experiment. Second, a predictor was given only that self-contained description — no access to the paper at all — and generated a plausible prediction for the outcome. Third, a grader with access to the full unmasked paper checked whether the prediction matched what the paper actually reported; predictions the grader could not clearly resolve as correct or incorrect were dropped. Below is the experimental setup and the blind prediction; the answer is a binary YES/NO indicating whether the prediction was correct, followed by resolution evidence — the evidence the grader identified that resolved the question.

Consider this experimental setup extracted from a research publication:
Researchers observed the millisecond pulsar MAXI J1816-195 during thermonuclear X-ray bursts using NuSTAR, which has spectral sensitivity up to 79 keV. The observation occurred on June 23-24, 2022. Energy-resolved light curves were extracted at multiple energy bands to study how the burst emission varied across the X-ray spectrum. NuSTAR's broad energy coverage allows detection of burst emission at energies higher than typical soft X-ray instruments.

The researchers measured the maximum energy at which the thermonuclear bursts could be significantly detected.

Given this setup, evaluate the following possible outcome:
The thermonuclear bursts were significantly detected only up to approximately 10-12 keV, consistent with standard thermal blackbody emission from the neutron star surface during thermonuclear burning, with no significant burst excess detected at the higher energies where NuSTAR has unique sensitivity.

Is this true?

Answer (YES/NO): NO